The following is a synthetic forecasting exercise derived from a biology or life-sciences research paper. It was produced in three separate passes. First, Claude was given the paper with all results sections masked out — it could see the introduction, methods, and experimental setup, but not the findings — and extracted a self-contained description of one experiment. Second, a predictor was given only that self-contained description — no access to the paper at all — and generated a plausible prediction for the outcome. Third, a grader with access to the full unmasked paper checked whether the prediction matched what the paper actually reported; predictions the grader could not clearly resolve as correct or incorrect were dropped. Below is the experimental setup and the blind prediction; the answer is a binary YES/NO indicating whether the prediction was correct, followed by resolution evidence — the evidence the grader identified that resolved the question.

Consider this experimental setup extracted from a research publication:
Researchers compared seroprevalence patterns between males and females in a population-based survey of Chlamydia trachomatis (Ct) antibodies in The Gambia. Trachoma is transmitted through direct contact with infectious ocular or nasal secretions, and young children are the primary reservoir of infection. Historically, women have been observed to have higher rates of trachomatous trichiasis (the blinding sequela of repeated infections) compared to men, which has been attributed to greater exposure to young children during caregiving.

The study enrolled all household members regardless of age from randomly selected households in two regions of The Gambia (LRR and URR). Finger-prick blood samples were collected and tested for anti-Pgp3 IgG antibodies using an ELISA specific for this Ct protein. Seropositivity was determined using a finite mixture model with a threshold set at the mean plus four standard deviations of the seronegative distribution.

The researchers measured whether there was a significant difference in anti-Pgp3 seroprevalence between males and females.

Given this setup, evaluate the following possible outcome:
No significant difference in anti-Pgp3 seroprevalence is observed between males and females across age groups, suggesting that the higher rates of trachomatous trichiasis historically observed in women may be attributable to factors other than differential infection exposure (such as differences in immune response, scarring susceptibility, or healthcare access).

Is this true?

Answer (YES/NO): NO